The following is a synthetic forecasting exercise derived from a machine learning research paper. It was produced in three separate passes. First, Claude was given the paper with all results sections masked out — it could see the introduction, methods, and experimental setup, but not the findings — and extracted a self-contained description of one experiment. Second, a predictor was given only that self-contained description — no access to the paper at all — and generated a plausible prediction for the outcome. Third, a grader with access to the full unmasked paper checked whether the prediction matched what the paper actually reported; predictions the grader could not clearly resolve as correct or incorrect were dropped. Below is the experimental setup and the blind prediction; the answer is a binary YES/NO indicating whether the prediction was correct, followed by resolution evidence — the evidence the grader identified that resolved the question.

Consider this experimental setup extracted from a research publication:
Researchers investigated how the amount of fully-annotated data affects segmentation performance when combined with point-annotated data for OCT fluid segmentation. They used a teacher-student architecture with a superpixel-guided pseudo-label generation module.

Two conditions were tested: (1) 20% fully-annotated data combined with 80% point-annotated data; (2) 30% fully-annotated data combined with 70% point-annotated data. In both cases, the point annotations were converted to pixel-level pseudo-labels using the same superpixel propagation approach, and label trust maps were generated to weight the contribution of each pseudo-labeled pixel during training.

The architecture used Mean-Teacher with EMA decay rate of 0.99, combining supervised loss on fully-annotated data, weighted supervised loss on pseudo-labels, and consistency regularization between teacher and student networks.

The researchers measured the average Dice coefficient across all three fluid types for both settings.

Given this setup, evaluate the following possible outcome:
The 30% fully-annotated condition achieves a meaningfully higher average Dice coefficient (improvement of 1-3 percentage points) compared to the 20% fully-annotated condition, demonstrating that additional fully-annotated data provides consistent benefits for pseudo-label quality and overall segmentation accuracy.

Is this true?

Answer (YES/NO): NO